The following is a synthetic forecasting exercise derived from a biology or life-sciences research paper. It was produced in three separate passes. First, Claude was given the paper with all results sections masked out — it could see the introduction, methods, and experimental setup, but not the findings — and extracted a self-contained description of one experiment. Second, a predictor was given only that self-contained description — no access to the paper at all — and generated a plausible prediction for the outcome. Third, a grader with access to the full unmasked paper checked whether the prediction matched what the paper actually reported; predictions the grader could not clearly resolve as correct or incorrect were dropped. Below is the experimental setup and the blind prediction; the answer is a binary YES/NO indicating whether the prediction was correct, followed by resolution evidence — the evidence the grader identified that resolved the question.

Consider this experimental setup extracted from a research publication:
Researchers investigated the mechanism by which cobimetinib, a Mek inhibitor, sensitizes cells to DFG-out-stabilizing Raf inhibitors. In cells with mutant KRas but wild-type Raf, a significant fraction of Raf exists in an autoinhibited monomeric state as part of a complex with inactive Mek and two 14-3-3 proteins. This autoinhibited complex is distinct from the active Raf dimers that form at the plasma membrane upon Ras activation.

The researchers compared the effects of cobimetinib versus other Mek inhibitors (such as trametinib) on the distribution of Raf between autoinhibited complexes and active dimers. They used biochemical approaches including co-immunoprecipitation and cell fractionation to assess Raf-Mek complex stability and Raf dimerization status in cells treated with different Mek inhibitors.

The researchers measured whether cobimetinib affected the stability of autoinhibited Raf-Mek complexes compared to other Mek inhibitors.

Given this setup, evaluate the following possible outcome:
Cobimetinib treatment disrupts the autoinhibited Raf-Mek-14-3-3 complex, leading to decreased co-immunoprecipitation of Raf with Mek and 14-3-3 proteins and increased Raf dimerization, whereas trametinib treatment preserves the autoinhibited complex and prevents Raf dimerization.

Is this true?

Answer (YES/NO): NO